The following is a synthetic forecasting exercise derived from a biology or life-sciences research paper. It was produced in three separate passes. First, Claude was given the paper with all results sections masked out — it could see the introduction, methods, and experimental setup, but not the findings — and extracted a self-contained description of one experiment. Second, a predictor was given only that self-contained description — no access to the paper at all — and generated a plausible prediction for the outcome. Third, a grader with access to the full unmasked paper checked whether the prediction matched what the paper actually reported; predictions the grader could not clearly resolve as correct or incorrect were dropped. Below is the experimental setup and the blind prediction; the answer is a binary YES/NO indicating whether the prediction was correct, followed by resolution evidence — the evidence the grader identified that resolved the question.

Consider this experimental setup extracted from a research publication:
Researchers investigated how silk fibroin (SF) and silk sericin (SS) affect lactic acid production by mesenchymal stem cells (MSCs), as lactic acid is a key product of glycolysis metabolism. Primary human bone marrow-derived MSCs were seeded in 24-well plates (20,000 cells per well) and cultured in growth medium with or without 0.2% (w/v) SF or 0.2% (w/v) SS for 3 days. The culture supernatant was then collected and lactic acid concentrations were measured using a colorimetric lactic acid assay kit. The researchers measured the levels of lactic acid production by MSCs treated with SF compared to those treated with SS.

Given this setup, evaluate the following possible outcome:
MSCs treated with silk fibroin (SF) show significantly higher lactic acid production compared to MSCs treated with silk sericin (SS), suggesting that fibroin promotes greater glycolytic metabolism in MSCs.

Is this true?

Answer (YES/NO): NO